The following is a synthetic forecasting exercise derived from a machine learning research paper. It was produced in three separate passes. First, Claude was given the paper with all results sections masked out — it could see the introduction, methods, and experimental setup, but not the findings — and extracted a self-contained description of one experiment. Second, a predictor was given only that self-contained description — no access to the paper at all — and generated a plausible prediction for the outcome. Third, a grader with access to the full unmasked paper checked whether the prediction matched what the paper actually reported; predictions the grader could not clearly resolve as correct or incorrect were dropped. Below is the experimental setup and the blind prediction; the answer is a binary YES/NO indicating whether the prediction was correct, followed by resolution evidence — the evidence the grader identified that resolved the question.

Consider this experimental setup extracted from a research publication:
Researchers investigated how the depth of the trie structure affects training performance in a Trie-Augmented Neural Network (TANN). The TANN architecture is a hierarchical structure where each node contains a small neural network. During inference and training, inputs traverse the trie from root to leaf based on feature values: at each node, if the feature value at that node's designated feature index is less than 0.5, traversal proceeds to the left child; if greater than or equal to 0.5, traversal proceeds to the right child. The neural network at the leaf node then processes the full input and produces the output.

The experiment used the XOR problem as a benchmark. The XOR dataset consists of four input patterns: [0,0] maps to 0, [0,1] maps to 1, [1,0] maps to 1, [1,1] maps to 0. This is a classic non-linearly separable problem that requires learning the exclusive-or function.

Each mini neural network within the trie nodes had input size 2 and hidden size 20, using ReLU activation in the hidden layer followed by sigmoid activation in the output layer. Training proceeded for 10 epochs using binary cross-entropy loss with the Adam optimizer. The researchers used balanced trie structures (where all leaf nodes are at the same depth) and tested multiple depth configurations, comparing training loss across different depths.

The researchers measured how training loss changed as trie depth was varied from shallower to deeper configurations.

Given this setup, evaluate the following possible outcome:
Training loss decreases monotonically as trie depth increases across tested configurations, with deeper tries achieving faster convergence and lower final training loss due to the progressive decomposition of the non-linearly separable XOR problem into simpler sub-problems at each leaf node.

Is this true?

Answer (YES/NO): NO